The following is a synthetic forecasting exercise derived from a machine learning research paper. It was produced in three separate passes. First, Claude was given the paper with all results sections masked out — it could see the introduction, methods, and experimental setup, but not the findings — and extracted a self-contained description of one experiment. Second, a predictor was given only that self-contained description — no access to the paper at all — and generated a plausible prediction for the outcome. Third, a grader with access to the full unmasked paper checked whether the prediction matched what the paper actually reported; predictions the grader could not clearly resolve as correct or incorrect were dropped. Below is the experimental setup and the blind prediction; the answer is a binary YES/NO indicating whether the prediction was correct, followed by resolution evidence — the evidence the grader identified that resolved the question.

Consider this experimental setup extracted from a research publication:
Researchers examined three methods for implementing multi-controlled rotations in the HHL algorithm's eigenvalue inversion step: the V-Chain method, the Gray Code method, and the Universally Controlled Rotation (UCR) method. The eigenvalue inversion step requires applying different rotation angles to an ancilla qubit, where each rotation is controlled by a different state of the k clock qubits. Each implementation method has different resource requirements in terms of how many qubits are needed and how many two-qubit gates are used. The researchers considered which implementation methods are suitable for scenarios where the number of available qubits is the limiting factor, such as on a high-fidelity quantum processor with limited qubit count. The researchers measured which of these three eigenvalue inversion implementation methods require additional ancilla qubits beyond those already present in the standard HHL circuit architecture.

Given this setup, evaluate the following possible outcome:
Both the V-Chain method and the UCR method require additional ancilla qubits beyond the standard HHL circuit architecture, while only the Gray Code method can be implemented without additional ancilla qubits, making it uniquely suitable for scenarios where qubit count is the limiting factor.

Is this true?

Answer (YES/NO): NO